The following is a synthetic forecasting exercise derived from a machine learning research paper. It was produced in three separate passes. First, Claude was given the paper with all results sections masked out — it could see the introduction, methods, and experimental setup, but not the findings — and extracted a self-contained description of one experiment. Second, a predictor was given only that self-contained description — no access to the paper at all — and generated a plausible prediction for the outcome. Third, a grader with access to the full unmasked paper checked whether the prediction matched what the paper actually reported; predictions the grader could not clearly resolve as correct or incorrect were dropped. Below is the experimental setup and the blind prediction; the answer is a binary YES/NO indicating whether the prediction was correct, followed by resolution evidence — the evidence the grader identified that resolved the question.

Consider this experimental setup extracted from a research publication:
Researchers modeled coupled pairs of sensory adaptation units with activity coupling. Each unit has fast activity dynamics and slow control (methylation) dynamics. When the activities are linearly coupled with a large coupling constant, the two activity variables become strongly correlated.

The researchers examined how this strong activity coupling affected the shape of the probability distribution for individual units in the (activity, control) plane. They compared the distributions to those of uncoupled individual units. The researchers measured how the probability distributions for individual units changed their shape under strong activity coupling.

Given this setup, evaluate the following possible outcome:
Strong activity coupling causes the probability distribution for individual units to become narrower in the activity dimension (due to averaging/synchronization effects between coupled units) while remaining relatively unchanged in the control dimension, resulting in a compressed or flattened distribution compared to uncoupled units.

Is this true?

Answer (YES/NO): NO